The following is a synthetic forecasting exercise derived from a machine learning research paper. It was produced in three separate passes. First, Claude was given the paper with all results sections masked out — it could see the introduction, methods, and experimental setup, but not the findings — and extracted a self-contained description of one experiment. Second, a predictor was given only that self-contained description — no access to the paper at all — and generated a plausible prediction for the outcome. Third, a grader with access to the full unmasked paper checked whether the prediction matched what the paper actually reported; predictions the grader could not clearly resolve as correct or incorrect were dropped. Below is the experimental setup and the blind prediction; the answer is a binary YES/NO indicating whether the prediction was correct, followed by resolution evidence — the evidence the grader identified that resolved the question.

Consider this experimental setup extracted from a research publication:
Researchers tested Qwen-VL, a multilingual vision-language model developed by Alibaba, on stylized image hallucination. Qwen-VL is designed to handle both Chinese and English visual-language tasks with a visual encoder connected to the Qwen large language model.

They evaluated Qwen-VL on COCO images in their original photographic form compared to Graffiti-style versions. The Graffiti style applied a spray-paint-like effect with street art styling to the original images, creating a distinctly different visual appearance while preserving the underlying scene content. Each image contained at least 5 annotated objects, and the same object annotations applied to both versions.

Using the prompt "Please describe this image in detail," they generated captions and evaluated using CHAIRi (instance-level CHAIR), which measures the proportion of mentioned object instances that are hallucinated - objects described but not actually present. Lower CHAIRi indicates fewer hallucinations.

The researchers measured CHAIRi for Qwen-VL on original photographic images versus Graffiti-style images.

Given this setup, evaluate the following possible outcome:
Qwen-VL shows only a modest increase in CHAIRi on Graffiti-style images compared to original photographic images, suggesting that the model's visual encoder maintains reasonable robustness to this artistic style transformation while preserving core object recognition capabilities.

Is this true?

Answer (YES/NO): NO